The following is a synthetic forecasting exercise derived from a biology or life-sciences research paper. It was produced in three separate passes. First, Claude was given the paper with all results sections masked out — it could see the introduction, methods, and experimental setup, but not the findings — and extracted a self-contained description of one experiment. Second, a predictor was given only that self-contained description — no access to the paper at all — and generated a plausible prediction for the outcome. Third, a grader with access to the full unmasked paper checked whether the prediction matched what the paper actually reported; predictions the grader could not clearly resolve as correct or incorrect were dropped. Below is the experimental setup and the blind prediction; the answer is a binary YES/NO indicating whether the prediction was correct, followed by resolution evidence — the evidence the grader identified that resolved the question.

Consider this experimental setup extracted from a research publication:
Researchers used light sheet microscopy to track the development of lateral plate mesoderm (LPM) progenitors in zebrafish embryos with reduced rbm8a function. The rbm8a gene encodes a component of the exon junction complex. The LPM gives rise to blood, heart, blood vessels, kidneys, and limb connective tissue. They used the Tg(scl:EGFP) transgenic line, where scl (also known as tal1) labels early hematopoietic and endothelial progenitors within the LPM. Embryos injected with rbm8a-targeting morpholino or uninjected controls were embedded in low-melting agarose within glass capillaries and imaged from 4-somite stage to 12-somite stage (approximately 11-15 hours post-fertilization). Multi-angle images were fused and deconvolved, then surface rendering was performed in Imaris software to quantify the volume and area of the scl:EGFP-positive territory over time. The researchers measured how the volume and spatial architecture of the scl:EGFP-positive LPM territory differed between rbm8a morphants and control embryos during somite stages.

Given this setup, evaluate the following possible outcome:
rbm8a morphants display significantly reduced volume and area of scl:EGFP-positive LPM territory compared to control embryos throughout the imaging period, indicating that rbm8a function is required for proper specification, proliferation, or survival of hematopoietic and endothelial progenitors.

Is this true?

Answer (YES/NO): NO